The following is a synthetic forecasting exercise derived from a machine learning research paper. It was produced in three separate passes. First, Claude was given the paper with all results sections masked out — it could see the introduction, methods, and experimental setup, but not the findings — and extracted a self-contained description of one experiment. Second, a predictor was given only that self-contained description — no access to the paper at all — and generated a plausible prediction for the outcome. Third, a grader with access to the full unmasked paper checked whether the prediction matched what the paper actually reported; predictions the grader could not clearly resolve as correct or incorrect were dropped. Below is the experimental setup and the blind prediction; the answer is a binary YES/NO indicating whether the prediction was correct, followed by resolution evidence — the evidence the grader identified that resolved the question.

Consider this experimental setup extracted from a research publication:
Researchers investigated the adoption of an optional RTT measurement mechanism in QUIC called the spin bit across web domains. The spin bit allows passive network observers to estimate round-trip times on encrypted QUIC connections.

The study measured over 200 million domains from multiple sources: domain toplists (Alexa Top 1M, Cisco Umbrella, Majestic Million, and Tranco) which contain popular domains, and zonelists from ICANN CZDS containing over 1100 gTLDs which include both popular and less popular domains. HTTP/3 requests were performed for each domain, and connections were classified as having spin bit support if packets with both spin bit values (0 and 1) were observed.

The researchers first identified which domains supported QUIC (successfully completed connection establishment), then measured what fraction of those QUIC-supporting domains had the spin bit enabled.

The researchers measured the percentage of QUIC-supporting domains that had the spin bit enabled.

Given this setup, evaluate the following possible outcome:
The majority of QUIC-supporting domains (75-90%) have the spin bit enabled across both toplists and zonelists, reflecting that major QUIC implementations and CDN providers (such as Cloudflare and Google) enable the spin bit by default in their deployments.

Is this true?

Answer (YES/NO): NO